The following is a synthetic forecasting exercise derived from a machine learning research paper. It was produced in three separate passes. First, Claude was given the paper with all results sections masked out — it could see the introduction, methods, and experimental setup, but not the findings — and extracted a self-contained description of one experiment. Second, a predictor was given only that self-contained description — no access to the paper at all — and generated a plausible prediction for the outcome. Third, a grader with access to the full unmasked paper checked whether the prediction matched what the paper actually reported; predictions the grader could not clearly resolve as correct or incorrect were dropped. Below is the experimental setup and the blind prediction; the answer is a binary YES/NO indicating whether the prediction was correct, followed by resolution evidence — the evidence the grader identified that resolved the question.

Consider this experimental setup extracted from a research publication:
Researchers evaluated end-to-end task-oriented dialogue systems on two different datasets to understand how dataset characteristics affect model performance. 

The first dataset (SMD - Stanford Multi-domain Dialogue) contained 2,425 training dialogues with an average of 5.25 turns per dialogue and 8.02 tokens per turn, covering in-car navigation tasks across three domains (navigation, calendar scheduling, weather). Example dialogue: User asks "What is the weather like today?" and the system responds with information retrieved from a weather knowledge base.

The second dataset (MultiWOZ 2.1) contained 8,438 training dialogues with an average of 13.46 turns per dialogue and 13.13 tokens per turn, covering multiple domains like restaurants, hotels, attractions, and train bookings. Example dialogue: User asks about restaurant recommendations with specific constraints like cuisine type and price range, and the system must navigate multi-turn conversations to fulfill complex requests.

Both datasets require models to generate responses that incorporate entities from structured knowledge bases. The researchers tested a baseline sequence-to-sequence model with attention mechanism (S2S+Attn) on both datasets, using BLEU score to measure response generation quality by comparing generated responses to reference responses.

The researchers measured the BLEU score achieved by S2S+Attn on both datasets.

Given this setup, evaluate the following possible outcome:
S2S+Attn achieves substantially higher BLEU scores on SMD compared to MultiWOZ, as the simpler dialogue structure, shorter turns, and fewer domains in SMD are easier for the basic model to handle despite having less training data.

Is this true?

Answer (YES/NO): YES